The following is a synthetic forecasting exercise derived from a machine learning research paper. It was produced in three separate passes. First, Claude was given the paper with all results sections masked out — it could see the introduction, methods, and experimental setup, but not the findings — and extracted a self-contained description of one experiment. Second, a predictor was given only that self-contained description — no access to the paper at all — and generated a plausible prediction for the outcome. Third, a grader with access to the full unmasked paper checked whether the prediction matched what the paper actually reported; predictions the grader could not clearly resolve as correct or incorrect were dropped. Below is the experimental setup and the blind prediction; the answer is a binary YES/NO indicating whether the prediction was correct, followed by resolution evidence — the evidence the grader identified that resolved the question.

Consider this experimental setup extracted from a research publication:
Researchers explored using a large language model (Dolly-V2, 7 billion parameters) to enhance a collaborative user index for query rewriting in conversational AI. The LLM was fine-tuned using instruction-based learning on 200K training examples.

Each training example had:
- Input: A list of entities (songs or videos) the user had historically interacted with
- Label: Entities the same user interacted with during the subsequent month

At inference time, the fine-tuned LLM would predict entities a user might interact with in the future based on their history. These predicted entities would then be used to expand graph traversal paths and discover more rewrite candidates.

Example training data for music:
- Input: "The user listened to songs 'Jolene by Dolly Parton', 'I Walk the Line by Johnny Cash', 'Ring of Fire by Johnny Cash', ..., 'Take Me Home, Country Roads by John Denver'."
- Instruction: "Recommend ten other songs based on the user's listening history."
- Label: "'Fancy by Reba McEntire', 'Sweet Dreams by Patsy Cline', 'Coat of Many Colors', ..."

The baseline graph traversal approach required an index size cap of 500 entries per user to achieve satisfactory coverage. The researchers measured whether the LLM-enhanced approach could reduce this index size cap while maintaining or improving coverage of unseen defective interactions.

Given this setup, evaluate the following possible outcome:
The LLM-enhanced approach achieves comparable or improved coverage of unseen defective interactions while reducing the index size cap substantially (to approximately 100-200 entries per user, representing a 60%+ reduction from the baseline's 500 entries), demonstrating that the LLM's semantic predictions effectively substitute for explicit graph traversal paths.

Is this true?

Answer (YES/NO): YES